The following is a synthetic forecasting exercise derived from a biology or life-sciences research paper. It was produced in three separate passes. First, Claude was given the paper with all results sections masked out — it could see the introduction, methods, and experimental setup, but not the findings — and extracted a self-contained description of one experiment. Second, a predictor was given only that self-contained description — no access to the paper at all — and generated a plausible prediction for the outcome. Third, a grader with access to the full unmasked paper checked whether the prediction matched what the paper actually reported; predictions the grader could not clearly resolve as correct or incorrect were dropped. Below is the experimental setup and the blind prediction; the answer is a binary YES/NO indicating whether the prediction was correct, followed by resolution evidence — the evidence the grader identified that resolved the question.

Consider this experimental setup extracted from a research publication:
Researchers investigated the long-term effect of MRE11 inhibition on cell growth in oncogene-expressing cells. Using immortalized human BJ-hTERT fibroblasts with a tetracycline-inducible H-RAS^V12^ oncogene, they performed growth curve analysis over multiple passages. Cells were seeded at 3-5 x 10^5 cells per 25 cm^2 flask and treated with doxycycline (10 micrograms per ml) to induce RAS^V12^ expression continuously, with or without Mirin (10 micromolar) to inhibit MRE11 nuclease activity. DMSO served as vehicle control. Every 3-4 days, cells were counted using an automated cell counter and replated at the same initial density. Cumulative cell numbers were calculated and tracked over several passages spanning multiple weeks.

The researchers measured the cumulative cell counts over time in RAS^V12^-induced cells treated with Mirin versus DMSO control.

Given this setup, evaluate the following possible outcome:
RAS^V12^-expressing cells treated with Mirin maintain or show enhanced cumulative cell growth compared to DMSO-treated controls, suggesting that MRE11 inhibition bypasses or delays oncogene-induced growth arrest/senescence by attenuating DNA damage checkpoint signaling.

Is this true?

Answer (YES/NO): YES